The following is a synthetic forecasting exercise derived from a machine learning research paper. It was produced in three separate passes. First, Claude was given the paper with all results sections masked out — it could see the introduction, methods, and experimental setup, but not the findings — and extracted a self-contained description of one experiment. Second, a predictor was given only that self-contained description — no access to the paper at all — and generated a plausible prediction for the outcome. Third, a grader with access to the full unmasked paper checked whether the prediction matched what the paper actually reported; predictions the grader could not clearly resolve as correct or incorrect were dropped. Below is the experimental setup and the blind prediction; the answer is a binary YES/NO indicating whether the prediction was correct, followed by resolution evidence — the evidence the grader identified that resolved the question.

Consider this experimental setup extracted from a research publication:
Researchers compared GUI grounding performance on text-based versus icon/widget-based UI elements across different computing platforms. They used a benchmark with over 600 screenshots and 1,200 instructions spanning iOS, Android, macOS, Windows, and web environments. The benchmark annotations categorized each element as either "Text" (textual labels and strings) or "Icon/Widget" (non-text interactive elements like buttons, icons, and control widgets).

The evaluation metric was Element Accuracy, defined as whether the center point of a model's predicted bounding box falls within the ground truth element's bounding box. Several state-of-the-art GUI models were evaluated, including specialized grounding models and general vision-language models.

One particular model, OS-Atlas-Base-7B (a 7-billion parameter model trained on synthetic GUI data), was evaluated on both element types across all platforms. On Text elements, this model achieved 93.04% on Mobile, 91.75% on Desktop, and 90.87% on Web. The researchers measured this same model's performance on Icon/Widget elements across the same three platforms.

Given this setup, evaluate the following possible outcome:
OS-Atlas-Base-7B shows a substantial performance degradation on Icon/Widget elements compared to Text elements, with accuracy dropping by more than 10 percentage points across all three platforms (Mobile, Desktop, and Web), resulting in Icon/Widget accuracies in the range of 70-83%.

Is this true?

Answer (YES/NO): NO